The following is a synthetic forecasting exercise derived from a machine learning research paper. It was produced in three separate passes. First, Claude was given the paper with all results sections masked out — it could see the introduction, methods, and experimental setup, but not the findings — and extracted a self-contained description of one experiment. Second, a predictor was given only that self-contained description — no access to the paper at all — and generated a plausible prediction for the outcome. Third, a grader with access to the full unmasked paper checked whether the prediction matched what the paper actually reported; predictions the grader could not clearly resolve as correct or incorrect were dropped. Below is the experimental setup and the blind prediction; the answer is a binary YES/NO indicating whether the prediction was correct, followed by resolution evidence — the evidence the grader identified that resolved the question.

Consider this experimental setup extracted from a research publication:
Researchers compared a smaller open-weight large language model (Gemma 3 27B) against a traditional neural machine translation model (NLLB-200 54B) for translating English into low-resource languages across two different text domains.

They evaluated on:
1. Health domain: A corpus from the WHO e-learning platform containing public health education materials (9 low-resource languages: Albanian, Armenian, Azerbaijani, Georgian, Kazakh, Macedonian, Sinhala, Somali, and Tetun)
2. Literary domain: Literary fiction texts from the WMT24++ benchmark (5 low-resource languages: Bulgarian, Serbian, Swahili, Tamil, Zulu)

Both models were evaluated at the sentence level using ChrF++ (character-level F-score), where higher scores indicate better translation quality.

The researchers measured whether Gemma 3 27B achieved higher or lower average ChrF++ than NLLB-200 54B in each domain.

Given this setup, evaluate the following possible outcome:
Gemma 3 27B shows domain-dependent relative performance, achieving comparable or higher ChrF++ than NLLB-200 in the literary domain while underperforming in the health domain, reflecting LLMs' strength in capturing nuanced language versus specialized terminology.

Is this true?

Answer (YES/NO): NO